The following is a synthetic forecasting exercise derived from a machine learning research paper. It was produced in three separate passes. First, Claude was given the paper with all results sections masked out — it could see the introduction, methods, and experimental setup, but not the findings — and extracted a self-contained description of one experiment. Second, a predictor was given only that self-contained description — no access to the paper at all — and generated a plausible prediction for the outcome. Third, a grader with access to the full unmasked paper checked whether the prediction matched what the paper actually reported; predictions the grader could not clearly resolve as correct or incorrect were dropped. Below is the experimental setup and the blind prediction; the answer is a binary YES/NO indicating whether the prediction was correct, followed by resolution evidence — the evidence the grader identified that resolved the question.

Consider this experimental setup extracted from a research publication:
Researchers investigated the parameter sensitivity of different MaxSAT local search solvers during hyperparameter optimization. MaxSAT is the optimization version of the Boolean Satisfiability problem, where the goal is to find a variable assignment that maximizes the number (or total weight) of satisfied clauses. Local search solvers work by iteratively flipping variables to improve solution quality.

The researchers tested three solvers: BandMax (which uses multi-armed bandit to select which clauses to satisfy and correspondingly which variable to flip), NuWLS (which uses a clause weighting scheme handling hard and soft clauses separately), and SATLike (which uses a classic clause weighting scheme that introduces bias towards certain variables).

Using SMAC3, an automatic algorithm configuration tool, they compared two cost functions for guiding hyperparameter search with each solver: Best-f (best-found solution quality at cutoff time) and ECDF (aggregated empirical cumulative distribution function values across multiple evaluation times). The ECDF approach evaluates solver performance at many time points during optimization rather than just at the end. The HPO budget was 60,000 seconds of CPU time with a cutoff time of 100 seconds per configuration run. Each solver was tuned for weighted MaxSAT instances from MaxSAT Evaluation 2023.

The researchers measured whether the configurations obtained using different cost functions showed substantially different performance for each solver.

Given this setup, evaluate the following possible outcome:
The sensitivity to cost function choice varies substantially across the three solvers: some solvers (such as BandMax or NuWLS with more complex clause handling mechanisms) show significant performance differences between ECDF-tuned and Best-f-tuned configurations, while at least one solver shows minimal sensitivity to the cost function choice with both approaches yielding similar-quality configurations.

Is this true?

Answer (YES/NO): NO